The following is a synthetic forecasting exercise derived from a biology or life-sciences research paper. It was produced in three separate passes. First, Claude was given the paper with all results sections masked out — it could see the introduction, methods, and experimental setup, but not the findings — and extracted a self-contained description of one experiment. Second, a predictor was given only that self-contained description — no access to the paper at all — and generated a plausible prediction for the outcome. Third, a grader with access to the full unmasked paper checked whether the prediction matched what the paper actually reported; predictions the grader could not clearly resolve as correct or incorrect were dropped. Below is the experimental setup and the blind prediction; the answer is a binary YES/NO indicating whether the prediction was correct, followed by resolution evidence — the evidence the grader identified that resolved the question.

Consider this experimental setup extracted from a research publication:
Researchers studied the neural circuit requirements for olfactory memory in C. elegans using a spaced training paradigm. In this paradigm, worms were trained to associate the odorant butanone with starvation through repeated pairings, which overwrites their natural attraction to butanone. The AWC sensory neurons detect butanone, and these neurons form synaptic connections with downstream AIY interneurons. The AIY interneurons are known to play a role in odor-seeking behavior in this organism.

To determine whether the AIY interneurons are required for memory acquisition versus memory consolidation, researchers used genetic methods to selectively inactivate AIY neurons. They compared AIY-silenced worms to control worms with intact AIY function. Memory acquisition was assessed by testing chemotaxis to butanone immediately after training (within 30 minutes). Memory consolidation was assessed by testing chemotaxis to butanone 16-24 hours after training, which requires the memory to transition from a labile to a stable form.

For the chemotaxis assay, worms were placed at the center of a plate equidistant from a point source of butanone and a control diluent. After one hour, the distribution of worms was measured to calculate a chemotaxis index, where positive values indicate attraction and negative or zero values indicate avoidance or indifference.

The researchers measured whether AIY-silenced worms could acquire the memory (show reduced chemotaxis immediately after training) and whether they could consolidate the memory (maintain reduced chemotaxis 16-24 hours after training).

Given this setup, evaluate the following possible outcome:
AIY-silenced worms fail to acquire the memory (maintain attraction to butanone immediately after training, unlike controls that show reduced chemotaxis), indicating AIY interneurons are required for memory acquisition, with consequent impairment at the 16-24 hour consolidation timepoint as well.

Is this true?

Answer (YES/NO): NO